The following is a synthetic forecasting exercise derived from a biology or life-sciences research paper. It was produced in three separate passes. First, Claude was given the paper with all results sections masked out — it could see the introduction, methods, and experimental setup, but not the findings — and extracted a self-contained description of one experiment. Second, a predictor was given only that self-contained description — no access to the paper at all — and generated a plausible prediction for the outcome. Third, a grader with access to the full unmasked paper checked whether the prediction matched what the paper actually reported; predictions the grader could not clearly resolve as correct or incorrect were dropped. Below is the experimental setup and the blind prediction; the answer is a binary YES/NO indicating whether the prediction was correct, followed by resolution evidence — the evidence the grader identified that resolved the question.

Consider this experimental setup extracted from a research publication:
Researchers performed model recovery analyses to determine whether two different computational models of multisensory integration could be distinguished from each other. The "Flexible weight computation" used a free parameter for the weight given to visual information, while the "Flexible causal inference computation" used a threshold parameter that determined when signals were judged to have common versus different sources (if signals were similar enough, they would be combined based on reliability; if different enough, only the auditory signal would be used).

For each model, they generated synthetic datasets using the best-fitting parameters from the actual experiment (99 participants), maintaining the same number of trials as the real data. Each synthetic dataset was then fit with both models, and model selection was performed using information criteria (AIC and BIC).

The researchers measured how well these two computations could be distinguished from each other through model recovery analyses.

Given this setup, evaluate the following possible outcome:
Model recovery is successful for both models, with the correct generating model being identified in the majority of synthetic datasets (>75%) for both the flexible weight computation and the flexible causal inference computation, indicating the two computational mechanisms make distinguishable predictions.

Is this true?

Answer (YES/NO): NO